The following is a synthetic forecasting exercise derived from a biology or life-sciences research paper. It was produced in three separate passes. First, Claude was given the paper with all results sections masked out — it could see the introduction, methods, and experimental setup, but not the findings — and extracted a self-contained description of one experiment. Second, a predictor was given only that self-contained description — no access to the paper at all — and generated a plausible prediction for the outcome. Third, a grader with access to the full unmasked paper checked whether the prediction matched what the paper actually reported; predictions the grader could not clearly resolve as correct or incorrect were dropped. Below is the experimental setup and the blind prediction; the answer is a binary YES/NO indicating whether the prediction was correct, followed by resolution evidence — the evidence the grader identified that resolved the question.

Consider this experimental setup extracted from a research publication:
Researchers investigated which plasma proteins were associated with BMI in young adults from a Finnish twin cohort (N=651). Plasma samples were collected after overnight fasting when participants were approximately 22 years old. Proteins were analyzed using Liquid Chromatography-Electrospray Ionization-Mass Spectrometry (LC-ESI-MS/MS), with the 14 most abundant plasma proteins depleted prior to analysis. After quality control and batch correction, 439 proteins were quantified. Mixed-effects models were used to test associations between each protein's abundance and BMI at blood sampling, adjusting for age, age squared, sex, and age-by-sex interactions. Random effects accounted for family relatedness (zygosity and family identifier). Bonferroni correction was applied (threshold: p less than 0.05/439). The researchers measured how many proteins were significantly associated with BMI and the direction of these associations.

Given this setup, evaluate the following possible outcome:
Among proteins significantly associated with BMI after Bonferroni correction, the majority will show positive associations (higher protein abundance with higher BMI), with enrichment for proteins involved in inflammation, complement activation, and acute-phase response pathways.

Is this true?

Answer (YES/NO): NO